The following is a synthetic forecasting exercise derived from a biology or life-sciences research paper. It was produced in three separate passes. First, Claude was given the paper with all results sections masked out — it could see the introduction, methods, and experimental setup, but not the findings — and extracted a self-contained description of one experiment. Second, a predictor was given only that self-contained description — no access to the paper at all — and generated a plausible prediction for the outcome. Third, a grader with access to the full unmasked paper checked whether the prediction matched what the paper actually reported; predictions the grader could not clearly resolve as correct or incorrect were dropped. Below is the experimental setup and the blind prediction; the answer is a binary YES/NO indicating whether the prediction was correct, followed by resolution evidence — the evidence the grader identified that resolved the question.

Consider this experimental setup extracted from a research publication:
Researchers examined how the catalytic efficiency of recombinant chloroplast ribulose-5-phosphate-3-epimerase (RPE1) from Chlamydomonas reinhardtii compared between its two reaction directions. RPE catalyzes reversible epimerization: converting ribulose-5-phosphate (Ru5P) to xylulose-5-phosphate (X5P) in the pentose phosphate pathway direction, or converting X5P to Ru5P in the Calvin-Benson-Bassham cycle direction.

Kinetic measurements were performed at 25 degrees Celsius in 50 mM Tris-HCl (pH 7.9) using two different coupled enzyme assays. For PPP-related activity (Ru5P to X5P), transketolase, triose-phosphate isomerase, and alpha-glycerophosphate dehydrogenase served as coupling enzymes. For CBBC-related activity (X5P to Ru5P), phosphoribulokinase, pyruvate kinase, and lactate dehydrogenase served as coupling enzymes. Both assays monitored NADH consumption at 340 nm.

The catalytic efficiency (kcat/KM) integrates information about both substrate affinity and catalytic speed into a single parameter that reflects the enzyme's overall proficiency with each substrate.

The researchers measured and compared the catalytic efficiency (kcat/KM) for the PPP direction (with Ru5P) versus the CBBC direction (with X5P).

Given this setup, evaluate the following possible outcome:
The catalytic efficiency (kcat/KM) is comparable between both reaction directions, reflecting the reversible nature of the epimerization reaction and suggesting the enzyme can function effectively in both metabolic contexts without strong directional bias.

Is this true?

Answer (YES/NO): YES